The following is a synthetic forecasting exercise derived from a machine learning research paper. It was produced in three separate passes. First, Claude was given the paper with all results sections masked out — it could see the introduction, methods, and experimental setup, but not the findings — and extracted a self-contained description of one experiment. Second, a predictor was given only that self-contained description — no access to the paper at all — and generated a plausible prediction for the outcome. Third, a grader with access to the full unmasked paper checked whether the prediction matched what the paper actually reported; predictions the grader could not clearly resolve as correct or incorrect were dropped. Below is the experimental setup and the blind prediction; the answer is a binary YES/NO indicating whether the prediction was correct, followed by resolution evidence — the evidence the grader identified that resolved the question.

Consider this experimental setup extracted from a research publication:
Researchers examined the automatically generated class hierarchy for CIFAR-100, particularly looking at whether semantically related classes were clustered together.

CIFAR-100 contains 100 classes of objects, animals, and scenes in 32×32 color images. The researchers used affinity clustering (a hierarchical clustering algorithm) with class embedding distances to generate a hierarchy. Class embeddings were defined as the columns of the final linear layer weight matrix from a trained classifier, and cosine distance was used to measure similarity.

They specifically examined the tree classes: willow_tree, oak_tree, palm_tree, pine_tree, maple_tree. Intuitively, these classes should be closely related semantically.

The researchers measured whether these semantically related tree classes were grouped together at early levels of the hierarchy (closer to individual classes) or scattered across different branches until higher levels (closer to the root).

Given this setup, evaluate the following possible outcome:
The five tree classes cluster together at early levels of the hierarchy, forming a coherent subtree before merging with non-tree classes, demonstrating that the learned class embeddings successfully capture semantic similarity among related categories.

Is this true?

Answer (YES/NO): YES